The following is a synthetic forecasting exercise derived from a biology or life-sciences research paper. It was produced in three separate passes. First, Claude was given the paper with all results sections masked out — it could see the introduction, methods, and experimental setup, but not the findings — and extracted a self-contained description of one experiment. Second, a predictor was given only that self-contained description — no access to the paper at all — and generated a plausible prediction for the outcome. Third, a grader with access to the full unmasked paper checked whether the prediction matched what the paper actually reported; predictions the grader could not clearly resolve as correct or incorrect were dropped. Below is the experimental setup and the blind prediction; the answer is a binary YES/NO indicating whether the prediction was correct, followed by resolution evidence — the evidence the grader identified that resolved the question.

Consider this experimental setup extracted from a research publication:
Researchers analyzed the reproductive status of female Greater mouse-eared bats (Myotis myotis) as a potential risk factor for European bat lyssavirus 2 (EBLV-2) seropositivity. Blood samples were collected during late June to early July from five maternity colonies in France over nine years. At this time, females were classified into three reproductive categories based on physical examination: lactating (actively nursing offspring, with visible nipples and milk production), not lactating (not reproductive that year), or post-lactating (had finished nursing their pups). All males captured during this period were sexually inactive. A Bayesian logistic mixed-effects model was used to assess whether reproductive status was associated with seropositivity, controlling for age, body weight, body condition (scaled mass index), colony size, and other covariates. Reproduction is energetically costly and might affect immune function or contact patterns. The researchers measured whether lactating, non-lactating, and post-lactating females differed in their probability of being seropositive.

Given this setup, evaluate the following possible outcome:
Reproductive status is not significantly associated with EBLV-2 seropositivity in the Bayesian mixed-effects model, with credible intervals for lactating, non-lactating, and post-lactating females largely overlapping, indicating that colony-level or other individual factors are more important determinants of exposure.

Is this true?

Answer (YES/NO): NO